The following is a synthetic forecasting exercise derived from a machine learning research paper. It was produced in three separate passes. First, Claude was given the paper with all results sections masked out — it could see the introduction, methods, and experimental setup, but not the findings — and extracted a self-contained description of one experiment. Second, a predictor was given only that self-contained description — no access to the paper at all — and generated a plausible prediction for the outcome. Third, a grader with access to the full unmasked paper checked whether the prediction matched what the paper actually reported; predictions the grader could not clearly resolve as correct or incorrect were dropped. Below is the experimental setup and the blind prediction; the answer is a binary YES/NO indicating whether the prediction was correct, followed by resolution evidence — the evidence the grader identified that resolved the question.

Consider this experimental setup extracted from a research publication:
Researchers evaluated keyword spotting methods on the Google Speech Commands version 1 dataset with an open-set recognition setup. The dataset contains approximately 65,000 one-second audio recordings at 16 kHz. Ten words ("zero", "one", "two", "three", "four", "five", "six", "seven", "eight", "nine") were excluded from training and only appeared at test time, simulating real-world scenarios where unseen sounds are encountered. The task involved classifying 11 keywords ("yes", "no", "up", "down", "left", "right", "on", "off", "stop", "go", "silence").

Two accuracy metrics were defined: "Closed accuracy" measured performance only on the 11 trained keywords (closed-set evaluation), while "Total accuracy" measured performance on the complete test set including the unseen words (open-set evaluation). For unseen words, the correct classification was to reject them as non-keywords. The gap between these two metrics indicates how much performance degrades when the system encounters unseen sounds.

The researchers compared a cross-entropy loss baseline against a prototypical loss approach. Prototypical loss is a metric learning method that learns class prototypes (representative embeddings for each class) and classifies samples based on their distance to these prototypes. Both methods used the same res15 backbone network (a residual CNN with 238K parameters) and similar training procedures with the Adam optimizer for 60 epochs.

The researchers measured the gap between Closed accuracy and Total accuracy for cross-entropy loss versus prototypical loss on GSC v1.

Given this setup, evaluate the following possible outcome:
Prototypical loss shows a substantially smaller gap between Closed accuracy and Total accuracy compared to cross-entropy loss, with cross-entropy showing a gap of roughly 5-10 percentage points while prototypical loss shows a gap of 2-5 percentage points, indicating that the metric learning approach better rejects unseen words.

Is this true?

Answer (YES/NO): NO